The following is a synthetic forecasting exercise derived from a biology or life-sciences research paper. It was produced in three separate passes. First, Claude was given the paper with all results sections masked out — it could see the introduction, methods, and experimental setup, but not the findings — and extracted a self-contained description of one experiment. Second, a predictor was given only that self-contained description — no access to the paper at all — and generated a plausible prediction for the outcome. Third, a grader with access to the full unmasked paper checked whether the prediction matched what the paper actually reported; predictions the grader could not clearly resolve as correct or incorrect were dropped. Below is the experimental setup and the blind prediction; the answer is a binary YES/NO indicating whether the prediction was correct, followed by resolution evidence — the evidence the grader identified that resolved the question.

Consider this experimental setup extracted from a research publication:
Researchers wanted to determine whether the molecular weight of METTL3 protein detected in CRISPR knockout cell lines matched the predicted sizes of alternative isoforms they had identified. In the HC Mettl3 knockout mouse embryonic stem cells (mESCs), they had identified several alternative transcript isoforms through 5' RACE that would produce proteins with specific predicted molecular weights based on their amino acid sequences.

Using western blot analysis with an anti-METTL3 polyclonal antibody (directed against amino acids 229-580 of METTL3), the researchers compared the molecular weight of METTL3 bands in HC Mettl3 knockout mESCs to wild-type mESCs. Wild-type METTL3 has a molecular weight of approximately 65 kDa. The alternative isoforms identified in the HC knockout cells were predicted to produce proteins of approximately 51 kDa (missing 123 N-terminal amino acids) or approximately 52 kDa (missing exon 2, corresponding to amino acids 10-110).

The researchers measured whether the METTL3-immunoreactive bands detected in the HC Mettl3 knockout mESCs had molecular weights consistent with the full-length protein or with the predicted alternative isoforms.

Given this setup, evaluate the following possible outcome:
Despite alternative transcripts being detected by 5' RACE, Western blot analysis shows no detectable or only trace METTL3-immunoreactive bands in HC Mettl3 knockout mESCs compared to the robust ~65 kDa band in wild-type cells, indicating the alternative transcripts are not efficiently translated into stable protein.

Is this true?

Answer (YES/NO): NO